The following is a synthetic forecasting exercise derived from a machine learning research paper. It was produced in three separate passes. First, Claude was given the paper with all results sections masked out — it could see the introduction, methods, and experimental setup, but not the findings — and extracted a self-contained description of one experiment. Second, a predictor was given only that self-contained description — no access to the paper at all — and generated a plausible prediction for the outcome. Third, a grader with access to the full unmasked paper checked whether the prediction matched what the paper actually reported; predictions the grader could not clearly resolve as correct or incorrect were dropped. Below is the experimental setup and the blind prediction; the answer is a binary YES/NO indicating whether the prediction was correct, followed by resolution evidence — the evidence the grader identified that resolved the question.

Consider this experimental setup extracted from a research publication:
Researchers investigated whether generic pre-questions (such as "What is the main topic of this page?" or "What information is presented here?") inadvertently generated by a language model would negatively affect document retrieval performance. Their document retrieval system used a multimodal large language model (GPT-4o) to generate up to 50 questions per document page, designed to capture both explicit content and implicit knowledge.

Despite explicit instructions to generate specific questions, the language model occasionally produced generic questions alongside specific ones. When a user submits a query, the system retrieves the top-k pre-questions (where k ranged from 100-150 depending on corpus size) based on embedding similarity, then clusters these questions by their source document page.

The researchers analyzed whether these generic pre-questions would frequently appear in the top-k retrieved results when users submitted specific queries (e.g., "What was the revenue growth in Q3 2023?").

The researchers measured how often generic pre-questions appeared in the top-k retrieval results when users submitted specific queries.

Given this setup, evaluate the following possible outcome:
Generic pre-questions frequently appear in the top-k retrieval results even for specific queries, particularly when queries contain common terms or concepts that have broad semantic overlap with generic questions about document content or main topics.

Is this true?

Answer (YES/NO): NO